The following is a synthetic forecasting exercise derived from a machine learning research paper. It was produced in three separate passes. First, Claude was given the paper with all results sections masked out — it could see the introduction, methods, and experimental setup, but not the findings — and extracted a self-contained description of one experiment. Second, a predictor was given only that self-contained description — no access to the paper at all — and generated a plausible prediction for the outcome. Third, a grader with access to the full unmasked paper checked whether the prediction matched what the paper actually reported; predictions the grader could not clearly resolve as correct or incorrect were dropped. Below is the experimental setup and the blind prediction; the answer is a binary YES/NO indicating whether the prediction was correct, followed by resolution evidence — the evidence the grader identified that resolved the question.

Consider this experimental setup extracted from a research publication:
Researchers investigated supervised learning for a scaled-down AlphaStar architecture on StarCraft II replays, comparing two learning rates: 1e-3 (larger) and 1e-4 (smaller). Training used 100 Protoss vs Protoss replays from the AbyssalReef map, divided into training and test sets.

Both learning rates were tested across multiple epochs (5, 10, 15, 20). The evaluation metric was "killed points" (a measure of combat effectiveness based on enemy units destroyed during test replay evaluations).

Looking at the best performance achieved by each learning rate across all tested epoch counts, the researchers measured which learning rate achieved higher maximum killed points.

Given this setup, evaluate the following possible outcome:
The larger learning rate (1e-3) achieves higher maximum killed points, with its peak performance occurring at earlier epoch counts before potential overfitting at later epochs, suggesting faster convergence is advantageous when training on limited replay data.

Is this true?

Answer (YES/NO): NO